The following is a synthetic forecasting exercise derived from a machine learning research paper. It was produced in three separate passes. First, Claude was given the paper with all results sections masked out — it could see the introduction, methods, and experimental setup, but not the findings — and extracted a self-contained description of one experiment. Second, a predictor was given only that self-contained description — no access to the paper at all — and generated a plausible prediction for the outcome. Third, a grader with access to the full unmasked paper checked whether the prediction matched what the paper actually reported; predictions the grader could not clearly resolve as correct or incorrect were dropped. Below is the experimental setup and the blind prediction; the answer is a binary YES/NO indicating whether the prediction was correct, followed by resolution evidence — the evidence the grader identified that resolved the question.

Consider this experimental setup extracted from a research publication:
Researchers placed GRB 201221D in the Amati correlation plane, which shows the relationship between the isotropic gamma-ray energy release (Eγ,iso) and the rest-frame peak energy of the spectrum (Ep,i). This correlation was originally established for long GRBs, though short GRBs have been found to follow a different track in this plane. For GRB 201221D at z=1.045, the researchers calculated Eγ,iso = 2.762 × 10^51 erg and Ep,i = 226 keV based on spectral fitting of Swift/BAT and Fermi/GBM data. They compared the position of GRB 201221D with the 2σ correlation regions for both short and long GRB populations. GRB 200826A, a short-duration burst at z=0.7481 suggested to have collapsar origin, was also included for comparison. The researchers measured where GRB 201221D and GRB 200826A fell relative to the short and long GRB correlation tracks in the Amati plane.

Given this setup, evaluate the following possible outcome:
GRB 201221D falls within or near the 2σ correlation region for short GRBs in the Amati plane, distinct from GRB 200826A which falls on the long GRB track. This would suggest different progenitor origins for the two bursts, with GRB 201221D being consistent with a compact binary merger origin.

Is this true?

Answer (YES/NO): YES